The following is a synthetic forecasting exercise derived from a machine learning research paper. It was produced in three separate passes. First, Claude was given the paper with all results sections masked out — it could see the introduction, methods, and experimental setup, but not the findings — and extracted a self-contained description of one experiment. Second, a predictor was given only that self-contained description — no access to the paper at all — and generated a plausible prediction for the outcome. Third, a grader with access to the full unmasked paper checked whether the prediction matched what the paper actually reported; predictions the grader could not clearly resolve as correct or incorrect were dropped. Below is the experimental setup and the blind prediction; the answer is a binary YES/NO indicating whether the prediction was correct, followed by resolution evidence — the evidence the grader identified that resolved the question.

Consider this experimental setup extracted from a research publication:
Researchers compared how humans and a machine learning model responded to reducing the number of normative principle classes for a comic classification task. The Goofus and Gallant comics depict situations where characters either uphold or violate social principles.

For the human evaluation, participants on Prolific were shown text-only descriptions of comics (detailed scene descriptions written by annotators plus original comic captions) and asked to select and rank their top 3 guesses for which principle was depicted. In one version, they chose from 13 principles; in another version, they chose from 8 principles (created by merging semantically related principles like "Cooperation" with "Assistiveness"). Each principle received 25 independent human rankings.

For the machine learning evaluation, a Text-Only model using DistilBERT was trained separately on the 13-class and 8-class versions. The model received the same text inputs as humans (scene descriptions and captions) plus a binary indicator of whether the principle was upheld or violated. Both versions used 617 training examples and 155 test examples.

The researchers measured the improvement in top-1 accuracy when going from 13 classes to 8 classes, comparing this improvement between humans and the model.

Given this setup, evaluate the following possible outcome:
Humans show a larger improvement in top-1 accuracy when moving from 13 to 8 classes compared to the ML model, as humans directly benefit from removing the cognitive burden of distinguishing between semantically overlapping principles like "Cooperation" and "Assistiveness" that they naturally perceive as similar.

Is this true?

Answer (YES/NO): YES